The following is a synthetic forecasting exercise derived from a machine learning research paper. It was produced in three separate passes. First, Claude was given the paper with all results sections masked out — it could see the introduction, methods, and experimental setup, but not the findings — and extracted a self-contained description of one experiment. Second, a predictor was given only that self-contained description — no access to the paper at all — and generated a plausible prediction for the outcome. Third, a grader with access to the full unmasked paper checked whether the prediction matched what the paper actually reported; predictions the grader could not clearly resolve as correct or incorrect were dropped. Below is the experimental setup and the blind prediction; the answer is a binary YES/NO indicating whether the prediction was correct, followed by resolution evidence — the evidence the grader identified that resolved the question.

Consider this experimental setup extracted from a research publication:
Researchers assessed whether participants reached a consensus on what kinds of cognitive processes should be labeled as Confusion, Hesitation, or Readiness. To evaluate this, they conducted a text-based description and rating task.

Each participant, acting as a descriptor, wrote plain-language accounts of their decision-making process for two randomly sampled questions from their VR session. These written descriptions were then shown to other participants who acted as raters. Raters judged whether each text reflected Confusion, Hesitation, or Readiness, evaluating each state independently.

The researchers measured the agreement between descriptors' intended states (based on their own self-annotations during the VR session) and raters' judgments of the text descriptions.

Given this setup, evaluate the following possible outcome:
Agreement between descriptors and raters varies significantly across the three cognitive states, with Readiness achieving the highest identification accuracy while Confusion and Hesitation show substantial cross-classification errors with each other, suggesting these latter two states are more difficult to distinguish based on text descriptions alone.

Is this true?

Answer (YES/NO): NO